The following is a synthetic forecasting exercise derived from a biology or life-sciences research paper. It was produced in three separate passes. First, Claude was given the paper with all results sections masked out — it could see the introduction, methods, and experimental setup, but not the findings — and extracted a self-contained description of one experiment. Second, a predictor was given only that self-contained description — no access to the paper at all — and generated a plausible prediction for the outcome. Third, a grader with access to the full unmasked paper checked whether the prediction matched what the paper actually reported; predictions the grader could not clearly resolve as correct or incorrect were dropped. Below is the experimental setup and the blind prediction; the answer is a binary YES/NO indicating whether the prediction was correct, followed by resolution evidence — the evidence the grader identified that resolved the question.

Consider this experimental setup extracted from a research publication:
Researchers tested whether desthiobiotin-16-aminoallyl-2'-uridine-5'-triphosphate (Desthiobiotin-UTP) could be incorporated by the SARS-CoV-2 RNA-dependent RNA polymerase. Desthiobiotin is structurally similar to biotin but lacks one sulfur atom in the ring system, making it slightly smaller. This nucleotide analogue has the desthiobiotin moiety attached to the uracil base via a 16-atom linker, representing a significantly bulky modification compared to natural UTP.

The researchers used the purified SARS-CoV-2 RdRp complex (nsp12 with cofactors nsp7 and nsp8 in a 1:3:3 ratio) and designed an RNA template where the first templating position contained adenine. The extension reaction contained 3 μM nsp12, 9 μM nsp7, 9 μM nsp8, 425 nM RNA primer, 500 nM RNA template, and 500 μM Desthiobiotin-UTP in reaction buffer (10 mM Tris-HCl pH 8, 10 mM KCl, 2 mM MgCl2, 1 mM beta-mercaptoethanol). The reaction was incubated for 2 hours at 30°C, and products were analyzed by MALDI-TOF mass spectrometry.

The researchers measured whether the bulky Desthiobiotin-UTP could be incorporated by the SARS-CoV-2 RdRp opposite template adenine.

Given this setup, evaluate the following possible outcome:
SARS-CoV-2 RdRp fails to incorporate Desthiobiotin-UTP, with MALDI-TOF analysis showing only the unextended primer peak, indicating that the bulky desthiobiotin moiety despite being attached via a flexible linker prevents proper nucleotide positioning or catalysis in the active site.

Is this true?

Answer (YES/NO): NO